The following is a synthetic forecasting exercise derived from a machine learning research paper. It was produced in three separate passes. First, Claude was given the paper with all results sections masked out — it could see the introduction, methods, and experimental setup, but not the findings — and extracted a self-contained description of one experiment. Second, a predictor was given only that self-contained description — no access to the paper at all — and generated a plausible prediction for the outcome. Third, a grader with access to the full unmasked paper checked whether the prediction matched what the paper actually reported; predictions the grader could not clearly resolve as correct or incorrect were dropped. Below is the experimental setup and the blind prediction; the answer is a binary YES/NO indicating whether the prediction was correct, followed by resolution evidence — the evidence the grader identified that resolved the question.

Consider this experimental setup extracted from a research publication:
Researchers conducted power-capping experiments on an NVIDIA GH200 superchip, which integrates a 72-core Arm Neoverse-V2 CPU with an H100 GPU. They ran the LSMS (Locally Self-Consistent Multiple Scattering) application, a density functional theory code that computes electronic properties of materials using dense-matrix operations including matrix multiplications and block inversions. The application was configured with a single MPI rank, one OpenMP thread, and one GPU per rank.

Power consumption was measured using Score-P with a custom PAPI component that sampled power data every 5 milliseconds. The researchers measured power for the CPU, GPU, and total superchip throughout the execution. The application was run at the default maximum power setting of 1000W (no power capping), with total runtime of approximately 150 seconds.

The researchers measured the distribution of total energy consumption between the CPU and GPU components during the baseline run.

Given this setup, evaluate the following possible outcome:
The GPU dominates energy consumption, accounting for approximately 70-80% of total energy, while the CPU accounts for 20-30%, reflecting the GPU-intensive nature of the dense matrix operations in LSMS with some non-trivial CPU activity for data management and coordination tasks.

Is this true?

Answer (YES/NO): NO